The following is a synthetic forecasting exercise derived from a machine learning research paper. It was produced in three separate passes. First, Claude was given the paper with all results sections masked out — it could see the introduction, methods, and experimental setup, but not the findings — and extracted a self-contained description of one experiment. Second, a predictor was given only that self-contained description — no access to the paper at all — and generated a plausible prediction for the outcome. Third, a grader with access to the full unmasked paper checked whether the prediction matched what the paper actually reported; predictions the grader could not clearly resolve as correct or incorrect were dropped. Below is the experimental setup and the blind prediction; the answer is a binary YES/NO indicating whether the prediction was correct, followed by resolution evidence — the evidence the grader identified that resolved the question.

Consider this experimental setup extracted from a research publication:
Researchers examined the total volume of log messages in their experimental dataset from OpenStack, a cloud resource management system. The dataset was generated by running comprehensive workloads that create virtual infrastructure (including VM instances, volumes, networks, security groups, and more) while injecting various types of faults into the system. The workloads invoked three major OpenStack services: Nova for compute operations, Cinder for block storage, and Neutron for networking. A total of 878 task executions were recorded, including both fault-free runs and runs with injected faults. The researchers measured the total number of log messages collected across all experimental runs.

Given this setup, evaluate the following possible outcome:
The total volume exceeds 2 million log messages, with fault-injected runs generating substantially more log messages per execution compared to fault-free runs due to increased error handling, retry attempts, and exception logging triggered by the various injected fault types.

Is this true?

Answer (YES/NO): NO